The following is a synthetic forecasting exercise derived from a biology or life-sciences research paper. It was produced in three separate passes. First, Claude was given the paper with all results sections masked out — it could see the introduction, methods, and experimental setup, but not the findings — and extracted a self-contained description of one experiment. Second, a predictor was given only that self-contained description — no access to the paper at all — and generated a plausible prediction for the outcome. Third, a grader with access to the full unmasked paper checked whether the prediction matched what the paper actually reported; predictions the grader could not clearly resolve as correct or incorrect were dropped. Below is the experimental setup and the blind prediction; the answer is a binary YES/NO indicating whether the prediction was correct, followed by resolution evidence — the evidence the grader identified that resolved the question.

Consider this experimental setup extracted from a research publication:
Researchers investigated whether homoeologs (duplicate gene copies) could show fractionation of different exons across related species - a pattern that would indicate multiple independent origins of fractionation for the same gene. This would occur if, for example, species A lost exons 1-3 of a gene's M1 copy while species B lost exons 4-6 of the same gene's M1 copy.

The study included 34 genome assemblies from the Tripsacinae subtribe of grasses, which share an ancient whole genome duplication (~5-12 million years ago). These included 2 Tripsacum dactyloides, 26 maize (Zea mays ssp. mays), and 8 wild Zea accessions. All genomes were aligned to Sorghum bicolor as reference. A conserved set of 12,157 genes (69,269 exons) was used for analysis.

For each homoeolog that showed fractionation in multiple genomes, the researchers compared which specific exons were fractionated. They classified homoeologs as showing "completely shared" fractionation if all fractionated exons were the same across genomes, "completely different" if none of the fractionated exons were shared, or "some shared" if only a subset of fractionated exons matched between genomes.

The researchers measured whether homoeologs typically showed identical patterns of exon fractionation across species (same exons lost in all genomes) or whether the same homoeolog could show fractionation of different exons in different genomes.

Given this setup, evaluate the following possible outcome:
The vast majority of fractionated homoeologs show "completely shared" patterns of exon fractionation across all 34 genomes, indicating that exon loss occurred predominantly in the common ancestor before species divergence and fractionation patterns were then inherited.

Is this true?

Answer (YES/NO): YES